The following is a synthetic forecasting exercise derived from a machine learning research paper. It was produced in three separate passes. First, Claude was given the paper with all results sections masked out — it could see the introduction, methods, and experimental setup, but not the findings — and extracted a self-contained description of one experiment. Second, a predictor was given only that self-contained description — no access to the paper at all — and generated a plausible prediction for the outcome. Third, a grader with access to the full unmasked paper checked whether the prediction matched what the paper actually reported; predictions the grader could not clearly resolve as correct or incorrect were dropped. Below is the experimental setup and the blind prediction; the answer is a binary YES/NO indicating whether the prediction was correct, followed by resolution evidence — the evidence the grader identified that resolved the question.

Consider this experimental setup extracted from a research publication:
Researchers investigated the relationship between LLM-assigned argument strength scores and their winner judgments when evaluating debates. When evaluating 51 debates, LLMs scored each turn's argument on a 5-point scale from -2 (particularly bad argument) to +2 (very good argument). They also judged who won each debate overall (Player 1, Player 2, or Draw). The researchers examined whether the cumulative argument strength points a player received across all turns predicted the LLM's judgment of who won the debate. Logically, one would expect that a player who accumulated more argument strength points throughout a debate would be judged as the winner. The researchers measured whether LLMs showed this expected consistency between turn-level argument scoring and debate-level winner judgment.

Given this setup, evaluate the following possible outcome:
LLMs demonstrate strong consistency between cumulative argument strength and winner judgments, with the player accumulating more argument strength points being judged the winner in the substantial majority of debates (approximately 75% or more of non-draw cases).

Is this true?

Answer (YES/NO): NO